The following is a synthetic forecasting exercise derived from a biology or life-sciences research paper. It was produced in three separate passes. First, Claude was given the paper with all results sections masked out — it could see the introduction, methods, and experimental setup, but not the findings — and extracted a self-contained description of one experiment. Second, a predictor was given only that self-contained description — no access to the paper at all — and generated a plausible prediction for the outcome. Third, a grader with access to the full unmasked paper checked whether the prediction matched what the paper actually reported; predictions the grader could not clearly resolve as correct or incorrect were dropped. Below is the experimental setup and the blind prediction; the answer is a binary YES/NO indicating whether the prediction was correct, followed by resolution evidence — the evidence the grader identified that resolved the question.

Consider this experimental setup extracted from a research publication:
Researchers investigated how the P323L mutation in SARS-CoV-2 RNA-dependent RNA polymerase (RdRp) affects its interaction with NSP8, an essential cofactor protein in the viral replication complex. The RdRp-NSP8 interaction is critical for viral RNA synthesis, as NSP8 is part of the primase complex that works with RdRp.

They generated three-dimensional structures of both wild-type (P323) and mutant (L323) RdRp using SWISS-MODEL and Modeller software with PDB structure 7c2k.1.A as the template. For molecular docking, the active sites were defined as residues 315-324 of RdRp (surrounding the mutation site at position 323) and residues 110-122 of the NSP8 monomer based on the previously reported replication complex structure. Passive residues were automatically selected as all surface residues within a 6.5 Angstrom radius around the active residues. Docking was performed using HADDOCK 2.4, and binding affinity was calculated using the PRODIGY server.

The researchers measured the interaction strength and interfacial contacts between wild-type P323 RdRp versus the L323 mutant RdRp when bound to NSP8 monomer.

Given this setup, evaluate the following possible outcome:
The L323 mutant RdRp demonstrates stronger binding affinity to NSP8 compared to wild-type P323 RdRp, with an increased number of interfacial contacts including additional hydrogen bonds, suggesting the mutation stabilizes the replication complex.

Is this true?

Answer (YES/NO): NO